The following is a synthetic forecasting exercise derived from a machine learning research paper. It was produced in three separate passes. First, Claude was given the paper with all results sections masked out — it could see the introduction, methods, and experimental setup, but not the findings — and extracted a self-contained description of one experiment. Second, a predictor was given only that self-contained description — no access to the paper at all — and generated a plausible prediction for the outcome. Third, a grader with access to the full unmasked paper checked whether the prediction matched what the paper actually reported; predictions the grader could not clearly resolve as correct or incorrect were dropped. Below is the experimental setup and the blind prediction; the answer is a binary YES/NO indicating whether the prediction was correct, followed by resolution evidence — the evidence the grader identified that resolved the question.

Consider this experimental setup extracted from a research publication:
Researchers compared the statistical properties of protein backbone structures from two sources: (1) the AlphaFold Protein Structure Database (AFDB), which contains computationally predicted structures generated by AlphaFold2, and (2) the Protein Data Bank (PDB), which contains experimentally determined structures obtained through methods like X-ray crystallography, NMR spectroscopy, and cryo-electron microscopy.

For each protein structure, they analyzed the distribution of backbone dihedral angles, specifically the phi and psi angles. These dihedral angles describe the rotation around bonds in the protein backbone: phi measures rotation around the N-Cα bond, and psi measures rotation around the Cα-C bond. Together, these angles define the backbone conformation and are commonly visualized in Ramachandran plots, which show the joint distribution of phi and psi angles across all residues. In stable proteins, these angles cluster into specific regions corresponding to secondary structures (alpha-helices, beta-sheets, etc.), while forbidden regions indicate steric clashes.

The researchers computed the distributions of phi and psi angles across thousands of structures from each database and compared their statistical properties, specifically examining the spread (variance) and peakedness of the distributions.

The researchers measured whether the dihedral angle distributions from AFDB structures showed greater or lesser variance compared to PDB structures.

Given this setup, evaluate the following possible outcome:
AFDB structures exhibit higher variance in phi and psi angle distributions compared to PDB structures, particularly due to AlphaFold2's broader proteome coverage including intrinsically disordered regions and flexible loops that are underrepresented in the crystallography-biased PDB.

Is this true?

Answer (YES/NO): NO